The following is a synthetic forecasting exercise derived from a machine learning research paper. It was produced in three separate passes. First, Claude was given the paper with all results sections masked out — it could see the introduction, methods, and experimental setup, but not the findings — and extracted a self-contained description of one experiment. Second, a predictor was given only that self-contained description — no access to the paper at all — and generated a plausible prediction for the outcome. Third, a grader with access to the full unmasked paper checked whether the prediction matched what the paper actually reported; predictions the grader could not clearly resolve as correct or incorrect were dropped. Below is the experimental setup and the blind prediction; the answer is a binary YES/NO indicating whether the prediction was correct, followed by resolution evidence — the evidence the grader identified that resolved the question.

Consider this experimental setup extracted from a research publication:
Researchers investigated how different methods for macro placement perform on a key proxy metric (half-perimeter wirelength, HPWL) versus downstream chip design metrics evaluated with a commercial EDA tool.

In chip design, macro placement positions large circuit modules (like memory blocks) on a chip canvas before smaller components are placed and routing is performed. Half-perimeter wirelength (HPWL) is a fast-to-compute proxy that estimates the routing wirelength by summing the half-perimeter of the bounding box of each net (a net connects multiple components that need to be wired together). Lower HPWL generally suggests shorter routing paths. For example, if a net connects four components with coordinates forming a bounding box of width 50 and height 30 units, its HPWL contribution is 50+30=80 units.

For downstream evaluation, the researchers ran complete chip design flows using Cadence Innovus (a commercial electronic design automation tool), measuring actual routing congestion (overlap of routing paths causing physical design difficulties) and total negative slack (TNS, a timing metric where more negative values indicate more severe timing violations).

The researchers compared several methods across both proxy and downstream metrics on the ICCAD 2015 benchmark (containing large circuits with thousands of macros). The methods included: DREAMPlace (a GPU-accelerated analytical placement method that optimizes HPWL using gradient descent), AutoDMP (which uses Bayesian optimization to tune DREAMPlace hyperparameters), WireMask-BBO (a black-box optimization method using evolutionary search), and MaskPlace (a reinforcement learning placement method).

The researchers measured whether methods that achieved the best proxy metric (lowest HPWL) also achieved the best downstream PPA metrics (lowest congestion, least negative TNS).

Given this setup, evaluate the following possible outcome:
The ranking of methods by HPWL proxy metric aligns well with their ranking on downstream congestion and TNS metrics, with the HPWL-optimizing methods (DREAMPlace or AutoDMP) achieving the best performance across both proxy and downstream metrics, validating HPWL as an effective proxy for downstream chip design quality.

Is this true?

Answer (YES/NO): NO